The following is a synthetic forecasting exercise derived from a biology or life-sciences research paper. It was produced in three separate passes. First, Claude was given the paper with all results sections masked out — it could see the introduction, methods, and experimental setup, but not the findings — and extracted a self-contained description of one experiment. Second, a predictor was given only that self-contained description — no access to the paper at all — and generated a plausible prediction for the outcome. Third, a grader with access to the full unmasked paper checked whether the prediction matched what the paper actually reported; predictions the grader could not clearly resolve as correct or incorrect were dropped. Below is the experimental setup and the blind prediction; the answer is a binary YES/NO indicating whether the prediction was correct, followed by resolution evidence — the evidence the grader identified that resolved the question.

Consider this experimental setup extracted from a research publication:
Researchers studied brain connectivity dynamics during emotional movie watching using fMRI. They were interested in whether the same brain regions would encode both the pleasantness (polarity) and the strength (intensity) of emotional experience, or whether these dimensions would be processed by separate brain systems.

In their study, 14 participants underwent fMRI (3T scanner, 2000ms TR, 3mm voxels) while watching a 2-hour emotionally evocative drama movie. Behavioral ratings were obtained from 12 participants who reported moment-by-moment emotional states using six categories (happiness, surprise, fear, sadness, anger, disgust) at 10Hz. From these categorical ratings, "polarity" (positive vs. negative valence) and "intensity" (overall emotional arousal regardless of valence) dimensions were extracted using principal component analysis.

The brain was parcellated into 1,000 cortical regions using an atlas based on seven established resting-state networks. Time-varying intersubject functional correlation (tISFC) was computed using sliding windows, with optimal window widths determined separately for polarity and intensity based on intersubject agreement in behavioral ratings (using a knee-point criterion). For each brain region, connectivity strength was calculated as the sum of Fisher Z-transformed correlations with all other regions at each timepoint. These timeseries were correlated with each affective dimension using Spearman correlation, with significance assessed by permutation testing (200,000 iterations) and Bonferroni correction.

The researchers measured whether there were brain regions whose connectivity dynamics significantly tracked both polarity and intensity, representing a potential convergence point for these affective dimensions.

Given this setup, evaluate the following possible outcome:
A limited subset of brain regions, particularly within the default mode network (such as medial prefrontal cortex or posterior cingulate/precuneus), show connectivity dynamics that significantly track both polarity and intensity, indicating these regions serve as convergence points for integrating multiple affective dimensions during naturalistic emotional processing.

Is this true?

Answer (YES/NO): YES